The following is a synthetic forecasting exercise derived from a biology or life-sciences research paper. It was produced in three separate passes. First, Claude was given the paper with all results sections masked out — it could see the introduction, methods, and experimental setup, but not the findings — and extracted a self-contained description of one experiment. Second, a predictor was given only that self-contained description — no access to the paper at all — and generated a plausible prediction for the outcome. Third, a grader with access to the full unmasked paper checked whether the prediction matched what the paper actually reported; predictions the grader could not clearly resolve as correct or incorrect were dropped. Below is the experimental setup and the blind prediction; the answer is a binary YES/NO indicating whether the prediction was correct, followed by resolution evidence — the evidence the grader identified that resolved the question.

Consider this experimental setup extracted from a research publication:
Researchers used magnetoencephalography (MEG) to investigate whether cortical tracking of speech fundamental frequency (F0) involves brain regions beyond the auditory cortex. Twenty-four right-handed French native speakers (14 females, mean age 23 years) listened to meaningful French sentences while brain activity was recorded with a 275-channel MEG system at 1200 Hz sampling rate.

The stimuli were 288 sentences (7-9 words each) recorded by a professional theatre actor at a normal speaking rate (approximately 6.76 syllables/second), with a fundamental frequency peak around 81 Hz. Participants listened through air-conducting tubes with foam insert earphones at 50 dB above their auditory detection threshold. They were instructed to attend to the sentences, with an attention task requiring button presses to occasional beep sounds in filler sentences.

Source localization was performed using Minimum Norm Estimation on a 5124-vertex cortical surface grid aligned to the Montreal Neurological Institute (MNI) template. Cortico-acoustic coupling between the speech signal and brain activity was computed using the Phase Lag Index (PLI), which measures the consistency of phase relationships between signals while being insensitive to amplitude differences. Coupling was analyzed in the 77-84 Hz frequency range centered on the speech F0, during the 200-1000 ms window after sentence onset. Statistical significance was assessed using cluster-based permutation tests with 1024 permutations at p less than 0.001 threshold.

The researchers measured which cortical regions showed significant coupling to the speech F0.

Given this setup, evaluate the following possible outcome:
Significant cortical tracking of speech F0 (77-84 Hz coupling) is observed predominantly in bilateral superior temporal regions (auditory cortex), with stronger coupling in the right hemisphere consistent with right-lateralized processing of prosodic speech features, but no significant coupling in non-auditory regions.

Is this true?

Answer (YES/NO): NO